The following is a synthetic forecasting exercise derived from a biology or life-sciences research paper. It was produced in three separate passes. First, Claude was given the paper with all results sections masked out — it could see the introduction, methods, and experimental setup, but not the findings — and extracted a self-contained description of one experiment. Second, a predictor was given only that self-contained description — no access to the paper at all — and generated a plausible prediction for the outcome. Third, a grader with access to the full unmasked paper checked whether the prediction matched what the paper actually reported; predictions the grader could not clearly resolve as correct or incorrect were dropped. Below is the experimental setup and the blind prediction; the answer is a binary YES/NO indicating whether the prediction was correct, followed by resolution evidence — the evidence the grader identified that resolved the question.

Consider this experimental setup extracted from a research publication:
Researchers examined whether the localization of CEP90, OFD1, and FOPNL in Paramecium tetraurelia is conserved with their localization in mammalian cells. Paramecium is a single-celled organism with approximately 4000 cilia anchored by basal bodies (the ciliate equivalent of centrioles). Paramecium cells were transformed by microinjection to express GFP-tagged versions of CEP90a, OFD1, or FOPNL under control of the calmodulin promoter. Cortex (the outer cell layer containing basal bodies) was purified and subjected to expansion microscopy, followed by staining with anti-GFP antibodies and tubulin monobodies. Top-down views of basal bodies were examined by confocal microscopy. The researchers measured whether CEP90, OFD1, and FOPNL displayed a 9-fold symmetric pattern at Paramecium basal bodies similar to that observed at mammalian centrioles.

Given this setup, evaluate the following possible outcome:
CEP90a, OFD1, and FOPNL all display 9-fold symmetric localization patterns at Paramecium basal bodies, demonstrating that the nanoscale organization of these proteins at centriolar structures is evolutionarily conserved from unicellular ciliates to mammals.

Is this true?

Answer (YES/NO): YES